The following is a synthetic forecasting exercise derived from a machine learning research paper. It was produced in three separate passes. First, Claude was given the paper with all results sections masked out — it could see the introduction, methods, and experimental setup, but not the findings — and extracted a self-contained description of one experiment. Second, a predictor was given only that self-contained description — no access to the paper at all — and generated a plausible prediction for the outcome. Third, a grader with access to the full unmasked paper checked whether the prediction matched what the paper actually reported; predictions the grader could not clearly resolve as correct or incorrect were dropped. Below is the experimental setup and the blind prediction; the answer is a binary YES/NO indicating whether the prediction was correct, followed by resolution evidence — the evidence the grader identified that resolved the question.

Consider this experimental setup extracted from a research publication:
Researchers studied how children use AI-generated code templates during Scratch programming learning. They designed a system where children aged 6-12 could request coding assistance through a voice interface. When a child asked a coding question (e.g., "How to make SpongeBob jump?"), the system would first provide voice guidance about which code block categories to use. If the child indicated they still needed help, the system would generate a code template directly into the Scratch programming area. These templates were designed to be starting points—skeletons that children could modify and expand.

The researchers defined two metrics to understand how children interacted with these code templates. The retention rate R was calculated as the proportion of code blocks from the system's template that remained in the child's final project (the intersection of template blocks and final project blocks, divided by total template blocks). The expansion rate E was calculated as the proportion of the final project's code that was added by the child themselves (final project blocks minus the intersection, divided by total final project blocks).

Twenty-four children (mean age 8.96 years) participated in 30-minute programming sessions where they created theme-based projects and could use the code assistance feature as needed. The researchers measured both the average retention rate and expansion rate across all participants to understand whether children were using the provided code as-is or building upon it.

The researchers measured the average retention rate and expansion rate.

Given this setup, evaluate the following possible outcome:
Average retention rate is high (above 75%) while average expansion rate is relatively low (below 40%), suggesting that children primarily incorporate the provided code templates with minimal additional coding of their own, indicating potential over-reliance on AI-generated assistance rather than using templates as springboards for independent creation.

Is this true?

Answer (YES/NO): NO